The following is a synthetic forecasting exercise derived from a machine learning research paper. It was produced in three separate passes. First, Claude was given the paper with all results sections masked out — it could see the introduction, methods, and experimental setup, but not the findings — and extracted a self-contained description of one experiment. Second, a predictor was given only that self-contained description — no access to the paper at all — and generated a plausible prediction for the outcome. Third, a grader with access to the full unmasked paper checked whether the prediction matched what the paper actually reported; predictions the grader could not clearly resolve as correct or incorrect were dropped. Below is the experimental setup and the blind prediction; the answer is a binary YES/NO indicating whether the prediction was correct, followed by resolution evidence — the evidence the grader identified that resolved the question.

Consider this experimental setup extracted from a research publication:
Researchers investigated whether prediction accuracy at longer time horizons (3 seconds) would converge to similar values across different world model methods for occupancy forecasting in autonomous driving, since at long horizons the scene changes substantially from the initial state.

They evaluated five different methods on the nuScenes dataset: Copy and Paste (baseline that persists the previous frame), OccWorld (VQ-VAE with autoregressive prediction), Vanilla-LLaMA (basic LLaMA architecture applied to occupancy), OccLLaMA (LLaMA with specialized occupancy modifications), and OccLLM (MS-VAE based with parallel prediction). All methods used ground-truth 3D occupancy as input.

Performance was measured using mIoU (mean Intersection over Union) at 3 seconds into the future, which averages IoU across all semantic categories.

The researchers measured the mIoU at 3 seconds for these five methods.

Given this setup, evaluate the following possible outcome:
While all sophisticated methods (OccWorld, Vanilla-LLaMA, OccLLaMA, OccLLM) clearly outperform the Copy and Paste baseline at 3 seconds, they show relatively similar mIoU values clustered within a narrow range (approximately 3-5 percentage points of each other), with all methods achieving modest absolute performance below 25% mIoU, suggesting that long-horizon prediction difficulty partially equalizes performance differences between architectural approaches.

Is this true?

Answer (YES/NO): NO